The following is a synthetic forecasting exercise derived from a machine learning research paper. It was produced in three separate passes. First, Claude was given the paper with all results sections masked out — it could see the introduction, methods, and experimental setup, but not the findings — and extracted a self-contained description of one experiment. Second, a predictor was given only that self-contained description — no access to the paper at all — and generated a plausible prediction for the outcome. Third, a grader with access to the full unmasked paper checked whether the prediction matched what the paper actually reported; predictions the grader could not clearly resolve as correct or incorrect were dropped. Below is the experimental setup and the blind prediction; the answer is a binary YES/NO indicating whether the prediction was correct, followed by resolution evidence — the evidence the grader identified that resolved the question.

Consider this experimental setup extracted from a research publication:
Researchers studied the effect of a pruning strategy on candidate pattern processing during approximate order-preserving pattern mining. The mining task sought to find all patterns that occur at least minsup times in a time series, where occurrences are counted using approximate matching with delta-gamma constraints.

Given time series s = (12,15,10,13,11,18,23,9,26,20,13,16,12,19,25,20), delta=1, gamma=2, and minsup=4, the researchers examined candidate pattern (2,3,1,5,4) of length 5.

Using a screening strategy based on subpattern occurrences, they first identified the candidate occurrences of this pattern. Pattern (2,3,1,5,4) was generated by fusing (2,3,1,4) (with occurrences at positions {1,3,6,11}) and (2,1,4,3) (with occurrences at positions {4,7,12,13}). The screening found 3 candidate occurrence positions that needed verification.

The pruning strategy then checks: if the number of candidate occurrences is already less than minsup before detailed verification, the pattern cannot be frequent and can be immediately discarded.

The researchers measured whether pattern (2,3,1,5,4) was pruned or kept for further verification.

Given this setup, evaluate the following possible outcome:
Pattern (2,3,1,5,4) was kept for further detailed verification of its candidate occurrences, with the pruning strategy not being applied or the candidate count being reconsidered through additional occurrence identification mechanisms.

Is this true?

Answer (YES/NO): NO